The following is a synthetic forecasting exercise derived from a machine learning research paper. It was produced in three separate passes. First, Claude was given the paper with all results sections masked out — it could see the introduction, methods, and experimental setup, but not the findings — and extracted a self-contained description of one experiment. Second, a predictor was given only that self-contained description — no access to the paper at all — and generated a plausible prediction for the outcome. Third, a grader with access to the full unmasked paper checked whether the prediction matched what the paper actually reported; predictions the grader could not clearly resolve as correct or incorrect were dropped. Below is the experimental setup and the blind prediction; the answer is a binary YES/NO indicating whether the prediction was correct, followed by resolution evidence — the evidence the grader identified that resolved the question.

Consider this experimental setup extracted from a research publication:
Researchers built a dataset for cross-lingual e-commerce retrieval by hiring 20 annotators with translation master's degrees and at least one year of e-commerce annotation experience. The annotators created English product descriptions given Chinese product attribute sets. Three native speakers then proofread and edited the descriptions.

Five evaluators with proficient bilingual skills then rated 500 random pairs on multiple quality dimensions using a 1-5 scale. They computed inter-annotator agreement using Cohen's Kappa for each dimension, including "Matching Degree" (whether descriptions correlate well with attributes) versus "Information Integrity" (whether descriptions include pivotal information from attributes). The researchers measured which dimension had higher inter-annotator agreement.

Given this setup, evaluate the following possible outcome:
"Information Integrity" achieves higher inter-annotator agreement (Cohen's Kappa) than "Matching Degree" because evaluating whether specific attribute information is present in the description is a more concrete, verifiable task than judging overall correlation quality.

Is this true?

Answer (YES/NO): NO